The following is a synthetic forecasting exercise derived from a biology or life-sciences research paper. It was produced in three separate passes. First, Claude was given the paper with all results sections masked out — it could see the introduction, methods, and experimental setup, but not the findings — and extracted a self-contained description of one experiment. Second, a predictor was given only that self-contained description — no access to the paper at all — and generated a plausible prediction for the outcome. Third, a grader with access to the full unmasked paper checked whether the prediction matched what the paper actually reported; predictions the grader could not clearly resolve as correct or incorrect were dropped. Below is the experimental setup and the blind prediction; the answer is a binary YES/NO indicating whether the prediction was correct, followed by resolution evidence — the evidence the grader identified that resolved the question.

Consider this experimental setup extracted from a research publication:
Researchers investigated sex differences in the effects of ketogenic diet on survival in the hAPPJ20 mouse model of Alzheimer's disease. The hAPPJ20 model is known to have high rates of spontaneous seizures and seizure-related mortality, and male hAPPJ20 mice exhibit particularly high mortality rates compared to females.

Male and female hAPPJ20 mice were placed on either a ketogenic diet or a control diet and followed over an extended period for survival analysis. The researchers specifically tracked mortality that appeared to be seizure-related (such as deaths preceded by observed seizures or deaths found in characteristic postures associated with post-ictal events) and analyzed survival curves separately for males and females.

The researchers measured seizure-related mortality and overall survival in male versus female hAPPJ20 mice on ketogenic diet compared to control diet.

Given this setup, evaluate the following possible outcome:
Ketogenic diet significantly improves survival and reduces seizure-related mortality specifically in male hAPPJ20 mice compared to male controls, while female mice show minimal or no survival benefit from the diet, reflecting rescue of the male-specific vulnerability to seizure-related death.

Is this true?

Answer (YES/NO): YES